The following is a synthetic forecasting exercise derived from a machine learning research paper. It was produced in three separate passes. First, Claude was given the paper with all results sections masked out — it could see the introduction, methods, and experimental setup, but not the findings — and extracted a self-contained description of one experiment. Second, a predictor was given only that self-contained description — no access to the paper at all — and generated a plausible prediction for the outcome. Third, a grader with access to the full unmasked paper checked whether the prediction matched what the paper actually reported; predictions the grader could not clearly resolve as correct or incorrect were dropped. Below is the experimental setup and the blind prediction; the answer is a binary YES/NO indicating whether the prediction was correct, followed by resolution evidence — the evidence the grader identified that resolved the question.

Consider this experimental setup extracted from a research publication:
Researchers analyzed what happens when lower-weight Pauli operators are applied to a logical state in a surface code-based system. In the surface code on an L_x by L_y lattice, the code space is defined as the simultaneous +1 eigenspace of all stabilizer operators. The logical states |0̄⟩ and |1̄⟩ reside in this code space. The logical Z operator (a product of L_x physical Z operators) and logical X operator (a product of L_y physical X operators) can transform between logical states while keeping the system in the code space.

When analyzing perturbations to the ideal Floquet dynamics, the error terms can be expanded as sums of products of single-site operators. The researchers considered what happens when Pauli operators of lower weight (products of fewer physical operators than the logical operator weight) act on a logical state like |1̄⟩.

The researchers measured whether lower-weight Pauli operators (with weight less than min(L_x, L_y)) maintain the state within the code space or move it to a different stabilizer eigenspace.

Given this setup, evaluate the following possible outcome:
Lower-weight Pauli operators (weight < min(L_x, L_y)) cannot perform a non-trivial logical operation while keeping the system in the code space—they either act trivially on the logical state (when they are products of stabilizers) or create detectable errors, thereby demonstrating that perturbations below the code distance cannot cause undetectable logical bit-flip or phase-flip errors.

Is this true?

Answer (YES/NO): YES